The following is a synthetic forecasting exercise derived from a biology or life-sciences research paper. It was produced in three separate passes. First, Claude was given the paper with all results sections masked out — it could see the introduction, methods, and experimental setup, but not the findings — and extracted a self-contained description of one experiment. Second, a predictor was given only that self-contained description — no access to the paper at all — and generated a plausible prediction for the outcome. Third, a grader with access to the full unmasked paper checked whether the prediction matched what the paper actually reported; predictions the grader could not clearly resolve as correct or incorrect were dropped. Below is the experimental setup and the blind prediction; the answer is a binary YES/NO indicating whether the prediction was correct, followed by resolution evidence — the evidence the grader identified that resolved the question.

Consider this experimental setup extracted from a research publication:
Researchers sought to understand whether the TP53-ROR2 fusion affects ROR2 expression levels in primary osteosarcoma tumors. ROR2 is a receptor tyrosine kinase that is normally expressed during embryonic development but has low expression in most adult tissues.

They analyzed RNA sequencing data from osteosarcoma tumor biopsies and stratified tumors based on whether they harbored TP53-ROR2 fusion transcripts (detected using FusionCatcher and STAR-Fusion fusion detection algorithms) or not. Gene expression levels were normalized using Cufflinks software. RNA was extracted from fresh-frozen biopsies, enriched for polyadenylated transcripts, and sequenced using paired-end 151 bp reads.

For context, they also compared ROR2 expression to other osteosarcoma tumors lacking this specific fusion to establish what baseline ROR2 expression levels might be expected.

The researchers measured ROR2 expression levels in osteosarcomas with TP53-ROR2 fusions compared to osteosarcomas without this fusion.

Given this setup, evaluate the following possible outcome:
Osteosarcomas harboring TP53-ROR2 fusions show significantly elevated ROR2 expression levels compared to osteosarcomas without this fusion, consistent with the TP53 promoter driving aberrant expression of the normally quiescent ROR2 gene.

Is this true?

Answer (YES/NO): YES